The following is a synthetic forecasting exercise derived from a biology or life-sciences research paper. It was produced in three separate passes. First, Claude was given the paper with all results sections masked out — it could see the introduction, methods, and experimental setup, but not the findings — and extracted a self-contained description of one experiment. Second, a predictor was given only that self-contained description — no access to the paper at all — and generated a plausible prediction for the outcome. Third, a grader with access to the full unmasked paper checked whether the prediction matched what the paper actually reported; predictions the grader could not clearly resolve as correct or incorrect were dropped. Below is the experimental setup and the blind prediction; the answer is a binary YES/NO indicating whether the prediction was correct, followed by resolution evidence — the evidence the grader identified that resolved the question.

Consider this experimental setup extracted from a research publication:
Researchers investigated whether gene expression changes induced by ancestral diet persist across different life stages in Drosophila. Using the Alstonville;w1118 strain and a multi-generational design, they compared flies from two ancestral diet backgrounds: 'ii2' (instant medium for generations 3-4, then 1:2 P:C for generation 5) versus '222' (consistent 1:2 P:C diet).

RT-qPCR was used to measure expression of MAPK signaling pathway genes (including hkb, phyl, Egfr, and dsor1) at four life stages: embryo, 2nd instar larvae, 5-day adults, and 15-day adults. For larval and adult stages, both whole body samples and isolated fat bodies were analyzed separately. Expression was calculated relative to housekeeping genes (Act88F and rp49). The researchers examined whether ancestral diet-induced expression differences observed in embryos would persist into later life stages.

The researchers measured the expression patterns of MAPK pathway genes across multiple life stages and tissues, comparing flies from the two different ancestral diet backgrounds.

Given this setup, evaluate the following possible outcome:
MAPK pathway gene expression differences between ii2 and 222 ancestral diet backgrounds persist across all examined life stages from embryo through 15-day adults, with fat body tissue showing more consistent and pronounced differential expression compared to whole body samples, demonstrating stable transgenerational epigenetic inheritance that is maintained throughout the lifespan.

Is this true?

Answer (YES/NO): NO